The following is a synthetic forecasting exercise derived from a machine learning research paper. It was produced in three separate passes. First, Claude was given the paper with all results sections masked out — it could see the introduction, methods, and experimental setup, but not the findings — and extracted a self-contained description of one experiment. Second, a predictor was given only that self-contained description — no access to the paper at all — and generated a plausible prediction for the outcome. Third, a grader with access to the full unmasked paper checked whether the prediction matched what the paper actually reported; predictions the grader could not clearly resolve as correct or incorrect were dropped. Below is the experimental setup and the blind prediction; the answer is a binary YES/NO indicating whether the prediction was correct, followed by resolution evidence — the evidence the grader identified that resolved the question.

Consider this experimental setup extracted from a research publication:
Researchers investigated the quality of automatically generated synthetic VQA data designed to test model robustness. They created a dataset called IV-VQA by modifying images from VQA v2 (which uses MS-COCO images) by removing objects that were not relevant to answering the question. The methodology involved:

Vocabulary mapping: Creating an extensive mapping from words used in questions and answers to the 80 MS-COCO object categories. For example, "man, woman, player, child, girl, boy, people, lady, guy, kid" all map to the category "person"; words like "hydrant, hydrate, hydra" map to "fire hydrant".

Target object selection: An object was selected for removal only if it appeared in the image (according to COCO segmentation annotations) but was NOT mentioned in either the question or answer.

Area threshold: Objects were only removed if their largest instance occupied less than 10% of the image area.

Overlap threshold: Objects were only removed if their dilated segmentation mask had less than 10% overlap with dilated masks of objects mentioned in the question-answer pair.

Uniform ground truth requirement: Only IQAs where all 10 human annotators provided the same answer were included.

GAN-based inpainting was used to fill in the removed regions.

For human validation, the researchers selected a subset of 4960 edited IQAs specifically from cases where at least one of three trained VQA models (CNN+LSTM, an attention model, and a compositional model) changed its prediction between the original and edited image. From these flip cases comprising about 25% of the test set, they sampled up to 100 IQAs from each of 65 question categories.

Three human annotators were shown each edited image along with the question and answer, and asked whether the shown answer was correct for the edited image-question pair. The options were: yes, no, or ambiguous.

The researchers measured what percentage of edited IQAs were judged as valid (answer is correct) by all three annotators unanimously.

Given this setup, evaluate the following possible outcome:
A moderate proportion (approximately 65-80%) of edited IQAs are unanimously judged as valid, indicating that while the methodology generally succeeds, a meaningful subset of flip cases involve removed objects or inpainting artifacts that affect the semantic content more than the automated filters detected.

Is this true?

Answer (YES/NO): NO